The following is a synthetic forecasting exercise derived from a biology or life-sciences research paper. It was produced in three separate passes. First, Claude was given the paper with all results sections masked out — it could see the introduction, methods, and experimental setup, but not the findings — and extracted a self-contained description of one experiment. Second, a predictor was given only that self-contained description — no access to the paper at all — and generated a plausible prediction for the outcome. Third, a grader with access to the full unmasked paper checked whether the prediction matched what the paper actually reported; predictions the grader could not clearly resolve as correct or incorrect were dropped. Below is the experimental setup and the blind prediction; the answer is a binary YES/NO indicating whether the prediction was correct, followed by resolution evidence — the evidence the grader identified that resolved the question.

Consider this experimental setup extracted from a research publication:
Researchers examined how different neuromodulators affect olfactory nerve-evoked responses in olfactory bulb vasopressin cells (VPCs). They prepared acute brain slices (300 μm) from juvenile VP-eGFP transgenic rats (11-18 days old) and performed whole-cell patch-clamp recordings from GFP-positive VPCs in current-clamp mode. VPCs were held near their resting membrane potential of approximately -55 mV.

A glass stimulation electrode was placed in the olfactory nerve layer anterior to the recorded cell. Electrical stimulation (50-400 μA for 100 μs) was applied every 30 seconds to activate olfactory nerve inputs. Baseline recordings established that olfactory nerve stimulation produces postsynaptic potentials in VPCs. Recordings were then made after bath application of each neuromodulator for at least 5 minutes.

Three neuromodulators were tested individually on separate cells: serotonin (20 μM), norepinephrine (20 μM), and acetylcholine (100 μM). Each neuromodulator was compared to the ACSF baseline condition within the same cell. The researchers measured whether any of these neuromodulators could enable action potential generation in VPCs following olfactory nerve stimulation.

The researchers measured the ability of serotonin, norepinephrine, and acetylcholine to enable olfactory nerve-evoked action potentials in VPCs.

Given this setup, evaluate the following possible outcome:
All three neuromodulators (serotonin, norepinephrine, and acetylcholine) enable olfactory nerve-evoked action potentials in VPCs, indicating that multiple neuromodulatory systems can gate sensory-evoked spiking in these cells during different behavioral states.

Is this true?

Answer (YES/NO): NO